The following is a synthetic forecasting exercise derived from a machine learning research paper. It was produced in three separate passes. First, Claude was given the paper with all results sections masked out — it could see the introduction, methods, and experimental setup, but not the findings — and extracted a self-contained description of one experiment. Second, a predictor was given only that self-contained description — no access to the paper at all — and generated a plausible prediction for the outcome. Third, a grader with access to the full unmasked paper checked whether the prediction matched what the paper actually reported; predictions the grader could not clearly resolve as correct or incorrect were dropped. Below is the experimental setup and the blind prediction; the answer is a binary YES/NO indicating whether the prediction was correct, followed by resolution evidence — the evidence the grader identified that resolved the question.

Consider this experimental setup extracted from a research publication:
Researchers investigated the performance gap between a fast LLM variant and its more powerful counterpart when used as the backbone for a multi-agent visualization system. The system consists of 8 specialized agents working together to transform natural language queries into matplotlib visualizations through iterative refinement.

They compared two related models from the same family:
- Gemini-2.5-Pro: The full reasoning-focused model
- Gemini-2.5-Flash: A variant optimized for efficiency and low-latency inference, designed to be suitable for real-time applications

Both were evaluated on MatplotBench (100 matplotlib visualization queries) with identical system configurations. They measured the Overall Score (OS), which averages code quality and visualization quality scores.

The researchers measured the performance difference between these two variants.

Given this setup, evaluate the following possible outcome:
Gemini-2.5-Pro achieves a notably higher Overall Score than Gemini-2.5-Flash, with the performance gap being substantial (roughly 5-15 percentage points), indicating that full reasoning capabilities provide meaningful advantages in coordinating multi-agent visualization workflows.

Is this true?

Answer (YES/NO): NO